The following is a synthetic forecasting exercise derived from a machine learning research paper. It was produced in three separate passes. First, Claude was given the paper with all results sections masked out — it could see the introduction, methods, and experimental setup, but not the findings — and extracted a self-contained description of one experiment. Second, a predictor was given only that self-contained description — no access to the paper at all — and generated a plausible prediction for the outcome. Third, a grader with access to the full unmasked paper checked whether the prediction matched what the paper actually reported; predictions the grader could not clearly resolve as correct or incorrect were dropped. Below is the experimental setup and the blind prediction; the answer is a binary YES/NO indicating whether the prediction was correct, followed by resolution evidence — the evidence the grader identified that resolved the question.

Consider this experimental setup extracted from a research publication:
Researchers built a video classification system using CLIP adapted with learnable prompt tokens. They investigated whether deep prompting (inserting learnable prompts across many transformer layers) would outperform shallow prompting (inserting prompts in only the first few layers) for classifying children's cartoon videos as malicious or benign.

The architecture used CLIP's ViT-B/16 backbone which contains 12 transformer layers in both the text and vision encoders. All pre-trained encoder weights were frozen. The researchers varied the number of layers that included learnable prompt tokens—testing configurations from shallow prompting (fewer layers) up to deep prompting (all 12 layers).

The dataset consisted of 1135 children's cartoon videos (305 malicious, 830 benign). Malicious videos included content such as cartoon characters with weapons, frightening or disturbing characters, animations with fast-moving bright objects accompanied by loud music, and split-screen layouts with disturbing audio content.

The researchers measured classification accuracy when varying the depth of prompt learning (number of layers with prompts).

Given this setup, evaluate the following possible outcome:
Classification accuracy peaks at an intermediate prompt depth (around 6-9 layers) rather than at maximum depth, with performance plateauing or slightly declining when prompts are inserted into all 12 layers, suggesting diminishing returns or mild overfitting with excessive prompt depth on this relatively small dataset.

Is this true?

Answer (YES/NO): NO